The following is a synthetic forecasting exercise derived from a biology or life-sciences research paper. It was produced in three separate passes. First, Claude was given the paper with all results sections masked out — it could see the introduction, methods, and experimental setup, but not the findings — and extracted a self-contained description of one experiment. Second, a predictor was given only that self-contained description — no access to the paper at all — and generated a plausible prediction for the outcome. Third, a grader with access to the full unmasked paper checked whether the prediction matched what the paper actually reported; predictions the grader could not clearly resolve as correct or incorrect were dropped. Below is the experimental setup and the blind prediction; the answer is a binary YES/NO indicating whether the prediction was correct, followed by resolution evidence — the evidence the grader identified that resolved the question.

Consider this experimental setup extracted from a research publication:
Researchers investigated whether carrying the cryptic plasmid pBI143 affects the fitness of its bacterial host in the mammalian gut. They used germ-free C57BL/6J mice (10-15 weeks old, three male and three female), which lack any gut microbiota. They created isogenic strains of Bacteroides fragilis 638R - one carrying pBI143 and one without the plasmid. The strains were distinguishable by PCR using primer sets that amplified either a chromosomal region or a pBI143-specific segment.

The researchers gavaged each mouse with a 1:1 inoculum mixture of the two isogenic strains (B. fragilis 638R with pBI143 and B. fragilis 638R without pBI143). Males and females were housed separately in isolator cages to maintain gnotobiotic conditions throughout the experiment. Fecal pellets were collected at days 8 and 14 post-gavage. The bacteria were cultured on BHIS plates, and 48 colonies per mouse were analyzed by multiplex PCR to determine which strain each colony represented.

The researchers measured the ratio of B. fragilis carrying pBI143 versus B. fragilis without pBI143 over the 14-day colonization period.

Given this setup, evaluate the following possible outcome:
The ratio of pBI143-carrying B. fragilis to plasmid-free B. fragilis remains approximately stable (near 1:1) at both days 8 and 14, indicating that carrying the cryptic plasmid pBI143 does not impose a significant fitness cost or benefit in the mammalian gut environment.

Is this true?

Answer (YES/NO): NO